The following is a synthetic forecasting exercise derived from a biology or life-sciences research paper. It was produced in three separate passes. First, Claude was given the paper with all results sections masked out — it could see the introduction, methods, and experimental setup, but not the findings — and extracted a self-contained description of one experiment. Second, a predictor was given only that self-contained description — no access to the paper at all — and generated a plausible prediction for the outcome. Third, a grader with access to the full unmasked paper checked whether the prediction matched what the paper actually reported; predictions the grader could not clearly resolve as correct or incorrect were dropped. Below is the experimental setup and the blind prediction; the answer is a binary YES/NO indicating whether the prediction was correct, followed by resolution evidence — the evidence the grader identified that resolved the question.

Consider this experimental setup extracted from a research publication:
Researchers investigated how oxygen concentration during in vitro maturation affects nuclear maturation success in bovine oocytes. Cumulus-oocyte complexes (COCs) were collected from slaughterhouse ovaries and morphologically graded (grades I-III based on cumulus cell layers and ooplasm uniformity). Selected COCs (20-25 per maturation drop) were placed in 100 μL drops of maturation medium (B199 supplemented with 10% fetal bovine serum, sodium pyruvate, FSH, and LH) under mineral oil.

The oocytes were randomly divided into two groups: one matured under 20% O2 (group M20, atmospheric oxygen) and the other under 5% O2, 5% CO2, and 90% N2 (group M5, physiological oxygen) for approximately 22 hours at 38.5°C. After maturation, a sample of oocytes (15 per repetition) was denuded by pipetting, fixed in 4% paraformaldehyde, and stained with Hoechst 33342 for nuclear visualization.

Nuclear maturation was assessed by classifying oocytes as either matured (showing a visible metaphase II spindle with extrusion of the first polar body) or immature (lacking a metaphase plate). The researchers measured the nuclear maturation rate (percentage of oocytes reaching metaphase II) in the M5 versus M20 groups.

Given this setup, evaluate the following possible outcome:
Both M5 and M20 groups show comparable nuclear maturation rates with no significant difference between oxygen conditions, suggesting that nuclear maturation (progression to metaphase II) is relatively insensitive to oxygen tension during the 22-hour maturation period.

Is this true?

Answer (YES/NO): YES